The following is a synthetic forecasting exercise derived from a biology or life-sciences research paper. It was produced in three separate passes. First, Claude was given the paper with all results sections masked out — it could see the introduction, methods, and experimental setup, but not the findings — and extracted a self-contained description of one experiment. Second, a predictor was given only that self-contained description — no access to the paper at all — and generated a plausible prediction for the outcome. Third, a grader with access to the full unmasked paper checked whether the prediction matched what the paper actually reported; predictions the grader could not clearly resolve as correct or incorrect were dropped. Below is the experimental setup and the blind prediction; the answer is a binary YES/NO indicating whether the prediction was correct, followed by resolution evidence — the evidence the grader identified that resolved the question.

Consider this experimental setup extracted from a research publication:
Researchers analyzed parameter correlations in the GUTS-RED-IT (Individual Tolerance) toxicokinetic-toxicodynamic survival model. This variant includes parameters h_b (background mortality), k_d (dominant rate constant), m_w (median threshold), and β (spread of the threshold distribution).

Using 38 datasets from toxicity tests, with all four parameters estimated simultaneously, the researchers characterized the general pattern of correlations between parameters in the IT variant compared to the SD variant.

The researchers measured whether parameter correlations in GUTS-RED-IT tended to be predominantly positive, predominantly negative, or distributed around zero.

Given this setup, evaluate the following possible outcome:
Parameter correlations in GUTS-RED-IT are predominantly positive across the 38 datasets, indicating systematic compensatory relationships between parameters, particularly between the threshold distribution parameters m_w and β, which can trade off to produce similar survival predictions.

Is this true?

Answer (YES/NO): YES